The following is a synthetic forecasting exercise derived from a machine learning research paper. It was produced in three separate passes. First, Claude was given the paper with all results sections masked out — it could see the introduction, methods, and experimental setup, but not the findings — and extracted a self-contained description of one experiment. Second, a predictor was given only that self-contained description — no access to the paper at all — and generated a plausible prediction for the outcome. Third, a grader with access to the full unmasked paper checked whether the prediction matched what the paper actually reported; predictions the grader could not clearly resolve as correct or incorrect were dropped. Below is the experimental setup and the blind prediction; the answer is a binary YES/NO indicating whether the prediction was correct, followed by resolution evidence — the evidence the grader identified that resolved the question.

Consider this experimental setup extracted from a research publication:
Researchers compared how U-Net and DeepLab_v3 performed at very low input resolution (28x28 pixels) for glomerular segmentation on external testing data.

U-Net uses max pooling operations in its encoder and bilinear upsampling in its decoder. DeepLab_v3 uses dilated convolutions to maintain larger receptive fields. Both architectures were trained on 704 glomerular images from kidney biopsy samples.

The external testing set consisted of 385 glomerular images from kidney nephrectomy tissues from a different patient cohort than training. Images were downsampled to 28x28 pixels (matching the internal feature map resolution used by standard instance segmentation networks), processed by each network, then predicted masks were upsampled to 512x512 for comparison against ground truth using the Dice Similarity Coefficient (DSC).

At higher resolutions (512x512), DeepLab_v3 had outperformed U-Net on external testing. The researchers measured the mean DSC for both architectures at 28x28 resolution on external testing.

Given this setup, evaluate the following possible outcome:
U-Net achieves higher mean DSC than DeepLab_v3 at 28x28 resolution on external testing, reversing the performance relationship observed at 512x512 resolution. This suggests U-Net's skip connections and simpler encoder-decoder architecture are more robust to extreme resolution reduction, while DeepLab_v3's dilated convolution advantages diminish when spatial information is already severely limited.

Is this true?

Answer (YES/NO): YES